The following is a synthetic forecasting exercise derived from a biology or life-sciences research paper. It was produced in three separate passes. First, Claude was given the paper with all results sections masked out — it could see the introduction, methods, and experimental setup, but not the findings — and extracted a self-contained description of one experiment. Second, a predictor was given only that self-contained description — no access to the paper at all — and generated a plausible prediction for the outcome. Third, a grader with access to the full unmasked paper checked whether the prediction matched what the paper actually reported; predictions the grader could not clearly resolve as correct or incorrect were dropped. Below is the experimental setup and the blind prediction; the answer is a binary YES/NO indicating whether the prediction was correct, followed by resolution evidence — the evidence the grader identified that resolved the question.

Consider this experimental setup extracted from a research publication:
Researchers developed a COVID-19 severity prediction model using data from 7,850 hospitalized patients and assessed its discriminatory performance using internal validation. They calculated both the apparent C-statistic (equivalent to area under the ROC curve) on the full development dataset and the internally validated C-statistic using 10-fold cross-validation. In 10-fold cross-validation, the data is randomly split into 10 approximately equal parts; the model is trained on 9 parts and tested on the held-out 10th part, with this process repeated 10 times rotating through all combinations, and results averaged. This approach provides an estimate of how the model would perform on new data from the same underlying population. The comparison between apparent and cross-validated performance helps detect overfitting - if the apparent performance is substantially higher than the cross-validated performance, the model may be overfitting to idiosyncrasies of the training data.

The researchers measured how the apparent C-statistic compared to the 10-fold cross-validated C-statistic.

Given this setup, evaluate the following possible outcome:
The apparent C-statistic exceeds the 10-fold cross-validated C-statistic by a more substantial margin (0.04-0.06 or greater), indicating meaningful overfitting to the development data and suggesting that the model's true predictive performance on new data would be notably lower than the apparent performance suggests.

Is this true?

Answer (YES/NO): NO